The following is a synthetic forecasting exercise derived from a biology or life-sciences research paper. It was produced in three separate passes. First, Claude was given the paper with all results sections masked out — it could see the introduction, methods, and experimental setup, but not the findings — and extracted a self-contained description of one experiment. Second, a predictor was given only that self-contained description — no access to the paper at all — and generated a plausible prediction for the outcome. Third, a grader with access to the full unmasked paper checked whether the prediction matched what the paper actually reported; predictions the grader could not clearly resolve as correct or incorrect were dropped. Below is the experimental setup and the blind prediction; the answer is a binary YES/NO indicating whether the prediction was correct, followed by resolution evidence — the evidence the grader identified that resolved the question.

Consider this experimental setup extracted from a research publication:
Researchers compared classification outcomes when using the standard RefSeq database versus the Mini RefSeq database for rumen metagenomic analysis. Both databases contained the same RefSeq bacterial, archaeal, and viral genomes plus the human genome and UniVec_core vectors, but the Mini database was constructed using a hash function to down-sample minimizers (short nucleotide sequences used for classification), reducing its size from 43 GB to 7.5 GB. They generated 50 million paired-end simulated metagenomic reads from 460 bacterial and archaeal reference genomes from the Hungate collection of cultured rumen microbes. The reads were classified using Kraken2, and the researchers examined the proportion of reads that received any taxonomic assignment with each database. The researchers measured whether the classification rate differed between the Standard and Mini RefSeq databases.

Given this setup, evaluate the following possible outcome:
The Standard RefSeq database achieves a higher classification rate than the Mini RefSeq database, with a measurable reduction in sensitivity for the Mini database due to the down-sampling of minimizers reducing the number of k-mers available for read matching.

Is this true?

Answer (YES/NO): YES